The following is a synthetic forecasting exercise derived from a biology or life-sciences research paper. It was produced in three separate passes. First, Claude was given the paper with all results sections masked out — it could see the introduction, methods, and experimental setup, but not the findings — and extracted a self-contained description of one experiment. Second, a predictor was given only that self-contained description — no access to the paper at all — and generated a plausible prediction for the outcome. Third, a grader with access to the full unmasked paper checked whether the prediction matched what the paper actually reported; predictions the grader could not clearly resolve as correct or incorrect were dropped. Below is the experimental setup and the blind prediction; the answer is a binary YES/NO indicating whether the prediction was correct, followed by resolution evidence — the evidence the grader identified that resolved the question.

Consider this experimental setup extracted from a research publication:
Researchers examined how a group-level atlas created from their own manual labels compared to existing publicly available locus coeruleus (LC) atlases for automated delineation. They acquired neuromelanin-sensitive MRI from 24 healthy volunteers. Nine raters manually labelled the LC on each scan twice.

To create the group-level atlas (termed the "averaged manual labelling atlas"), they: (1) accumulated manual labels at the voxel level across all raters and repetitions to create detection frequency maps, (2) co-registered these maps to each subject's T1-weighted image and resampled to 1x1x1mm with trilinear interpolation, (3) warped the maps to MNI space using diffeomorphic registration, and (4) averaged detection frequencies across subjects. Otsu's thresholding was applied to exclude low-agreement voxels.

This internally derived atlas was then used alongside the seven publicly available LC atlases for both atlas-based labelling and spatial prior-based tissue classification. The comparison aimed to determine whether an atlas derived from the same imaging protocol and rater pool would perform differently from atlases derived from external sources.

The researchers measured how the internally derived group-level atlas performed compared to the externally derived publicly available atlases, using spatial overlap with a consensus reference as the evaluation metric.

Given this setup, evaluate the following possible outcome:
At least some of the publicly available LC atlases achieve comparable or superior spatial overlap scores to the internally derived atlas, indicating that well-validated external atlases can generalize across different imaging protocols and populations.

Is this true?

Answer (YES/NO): NO